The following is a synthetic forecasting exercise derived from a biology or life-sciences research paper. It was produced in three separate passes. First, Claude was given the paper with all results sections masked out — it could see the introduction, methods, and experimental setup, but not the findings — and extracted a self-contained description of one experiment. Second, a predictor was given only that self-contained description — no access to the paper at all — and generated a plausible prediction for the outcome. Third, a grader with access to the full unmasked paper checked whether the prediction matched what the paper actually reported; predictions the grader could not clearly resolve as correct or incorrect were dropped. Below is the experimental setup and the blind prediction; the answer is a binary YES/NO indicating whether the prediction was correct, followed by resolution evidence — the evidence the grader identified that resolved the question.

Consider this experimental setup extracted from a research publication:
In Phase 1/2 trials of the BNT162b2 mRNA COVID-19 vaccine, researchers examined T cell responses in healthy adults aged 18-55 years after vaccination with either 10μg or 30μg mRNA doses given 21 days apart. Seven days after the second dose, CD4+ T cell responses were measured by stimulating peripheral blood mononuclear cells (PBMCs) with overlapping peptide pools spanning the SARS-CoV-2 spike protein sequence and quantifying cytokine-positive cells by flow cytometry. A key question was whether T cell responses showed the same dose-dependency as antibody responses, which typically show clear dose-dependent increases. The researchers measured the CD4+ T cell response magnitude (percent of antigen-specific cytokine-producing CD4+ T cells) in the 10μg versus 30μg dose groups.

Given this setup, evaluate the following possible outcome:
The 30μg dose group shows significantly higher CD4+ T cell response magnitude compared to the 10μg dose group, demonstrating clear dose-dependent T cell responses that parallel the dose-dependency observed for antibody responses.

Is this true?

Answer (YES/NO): NO